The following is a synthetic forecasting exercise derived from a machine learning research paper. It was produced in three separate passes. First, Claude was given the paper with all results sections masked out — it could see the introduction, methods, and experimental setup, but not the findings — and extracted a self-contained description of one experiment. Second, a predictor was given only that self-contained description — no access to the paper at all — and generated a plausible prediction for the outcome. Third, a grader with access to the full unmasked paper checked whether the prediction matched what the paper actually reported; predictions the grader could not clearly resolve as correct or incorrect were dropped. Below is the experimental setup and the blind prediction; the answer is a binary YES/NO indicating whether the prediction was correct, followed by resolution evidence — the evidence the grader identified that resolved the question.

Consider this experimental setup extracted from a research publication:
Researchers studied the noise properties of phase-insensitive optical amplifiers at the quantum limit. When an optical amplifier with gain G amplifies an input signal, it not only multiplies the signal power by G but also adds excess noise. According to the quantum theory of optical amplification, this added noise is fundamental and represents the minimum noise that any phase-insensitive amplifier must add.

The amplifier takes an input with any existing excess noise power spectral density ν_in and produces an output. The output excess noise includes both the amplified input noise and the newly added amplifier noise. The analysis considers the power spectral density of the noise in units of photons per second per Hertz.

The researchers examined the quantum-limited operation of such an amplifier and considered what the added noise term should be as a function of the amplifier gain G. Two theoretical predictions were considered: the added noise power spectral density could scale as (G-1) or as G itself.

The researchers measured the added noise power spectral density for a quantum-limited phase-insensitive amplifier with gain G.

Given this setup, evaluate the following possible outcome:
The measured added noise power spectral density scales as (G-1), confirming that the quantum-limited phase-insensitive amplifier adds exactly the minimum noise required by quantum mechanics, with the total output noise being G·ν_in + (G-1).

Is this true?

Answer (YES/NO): YES